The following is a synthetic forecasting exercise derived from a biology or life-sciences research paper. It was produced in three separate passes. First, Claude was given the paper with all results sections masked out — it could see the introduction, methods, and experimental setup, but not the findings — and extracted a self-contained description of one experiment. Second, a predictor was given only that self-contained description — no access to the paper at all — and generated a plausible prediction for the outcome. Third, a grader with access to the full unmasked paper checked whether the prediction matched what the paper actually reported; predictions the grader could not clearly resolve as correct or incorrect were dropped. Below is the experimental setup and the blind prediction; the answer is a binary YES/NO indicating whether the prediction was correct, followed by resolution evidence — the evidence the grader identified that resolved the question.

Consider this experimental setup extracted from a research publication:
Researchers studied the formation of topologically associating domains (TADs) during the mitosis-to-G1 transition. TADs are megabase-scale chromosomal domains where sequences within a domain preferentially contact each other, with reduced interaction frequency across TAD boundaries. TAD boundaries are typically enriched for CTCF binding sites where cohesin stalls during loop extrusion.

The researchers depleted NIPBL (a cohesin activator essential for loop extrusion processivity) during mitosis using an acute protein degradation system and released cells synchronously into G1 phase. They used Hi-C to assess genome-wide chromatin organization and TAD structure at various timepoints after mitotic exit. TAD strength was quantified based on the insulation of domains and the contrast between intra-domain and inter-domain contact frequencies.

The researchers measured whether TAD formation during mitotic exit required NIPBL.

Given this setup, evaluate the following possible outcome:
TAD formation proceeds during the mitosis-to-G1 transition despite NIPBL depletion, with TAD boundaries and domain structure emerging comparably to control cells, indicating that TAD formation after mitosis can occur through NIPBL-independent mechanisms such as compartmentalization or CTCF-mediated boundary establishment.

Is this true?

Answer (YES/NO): NO